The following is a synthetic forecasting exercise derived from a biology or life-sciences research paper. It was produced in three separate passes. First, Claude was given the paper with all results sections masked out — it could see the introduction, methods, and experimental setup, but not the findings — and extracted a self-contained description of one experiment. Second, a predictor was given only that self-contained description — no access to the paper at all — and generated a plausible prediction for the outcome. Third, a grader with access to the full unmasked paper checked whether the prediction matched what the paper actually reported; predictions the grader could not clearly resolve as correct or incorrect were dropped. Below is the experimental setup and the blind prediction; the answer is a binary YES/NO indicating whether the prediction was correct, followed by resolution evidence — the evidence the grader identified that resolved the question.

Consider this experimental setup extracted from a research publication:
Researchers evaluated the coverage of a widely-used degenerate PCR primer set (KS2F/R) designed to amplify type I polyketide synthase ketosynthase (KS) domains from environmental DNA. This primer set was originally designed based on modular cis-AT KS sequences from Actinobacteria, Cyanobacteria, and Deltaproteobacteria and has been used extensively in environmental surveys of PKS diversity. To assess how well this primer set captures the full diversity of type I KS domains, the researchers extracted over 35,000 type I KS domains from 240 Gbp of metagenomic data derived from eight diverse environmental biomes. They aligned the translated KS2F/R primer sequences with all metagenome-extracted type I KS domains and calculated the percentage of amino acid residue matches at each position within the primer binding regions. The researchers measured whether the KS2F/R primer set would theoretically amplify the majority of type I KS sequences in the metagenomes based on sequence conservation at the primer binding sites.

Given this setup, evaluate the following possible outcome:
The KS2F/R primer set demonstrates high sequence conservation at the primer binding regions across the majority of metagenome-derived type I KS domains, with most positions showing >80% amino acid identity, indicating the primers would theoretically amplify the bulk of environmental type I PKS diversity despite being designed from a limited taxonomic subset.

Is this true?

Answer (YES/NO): NO